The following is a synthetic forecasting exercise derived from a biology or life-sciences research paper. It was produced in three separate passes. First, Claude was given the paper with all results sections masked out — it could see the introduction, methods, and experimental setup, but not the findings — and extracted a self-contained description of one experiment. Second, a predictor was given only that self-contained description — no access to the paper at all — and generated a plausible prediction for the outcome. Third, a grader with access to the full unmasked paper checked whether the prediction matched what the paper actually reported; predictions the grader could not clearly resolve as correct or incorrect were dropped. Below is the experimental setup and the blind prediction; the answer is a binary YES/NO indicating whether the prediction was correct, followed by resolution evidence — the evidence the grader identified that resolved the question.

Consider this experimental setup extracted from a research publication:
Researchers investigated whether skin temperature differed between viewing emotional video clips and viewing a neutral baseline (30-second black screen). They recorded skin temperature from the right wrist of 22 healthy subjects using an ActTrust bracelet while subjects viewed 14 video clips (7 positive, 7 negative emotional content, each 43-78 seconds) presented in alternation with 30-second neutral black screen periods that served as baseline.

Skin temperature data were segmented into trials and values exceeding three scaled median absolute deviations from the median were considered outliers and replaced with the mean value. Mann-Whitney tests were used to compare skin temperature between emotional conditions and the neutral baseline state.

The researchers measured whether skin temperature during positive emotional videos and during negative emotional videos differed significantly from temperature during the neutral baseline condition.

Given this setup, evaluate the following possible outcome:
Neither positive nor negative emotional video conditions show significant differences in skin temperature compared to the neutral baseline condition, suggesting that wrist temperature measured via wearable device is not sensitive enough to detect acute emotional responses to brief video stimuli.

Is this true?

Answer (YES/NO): NO